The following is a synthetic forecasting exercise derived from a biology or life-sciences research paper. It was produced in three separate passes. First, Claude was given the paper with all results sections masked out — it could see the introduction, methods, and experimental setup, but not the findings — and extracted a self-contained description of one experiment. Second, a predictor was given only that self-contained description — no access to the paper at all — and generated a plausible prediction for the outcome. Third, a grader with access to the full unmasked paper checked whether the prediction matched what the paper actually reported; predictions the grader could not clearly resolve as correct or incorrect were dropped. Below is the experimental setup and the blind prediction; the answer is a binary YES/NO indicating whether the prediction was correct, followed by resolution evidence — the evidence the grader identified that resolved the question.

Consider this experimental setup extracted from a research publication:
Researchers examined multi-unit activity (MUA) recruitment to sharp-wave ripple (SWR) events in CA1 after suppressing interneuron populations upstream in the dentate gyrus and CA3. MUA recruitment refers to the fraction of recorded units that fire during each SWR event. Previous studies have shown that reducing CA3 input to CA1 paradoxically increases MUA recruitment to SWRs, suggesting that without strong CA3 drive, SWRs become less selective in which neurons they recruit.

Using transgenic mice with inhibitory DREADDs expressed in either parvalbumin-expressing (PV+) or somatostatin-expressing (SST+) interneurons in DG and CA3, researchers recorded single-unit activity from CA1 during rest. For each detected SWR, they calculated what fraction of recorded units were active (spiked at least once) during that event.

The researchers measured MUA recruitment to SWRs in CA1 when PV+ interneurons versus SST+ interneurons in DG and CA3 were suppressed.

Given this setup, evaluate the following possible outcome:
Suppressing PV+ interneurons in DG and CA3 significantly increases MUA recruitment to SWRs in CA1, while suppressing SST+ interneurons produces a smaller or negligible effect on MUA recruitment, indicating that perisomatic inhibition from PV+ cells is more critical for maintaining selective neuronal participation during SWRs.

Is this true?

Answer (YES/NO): NO